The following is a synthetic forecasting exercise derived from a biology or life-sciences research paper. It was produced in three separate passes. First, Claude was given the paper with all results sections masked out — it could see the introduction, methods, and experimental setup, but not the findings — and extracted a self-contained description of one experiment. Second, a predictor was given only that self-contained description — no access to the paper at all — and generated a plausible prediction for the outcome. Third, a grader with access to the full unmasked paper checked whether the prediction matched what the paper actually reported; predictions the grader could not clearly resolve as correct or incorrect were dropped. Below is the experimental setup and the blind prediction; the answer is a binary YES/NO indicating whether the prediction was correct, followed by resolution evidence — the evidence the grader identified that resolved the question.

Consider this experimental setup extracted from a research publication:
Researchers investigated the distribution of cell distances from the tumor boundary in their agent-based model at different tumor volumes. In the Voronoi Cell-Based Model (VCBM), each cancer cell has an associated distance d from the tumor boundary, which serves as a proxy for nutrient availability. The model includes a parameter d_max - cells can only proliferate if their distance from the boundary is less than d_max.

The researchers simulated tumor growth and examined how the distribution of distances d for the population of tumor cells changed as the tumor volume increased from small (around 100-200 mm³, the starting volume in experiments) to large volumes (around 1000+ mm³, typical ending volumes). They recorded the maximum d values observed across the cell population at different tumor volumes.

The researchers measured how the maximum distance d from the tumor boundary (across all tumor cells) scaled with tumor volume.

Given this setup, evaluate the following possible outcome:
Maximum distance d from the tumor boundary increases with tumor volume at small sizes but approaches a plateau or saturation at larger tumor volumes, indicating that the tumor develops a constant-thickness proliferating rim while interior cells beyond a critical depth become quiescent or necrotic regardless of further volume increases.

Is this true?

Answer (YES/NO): NO